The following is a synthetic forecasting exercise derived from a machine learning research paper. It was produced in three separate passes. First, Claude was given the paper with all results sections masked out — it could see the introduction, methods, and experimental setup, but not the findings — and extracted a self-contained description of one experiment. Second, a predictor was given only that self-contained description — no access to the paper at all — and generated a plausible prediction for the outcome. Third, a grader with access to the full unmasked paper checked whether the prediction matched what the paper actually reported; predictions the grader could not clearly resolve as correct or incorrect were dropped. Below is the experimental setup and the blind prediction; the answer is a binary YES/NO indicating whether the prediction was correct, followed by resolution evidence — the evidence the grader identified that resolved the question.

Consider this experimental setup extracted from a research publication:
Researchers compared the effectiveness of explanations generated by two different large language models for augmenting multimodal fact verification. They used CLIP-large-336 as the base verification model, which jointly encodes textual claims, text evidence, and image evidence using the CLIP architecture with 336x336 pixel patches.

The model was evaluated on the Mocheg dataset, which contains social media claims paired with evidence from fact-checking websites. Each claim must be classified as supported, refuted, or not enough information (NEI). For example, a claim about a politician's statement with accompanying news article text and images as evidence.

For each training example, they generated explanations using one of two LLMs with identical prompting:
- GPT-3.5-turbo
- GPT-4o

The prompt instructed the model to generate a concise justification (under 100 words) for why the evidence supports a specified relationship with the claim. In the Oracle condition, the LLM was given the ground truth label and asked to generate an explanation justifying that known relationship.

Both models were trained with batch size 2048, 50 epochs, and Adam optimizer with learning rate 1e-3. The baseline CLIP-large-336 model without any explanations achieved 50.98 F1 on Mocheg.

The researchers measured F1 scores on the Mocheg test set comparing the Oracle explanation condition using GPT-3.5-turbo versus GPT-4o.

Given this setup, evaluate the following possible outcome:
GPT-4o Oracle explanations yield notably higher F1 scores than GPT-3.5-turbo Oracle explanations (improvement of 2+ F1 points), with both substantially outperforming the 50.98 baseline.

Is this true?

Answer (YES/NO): NO